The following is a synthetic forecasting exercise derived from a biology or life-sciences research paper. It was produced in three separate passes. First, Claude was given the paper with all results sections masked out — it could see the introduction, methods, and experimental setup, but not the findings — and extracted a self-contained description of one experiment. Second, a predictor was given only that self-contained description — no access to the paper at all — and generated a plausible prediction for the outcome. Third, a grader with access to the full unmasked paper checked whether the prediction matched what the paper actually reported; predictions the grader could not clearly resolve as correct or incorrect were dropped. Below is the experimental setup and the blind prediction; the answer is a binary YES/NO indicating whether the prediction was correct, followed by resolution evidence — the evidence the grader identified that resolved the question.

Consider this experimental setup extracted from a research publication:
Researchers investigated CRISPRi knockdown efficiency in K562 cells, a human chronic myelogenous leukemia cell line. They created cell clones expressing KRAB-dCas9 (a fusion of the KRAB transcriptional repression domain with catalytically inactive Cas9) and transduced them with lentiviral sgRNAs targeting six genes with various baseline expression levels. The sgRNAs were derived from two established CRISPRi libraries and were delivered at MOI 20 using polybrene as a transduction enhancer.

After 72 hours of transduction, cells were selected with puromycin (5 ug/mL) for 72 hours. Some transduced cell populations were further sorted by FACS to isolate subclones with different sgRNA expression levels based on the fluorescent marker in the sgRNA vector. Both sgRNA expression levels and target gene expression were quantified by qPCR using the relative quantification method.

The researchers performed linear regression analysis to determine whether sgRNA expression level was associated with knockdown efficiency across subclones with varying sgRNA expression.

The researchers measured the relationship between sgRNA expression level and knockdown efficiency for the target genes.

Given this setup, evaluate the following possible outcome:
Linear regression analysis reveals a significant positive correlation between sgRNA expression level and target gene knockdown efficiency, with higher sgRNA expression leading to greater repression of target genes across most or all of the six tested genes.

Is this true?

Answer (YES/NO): NO